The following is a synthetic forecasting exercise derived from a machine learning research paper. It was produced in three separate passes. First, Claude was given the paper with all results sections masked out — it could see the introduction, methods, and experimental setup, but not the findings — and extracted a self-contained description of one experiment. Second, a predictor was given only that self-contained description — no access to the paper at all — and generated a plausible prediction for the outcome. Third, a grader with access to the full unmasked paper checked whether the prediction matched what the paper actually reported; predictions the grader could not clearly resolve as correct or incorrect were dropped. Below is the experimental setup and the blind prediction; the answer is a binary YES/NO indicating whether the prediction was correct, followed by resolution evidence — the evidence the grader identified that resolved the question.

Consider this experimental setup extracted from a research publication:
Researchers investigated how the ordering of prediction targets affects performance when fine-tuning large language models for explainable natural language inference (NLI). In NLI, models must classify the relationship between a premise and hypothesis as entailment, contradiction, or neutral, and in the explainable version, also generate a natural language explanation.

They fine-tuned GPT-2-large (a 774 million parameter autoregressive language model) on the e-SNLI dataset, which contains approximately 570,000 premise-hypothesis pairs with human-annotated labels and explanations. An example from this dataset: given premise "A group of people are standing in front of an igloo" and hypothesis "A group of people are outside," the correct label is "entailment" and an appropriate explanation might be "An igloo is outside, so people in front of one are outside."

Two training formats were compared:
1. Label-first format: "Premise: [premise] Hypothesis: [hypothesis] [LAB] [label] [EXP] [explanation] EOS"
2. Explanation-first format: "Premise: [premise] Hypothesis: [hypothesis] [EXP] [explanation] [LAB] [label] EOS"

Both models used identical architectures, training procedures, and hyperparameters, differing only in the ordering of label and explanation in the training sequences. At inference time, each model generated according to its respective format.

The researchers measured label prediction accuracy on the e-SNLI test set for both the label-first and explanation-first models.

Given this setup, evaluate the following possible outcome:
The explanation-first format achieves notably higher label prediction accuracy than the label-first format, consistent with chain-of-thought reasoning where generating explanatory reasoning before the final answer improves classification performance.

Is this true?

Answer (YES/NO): NO